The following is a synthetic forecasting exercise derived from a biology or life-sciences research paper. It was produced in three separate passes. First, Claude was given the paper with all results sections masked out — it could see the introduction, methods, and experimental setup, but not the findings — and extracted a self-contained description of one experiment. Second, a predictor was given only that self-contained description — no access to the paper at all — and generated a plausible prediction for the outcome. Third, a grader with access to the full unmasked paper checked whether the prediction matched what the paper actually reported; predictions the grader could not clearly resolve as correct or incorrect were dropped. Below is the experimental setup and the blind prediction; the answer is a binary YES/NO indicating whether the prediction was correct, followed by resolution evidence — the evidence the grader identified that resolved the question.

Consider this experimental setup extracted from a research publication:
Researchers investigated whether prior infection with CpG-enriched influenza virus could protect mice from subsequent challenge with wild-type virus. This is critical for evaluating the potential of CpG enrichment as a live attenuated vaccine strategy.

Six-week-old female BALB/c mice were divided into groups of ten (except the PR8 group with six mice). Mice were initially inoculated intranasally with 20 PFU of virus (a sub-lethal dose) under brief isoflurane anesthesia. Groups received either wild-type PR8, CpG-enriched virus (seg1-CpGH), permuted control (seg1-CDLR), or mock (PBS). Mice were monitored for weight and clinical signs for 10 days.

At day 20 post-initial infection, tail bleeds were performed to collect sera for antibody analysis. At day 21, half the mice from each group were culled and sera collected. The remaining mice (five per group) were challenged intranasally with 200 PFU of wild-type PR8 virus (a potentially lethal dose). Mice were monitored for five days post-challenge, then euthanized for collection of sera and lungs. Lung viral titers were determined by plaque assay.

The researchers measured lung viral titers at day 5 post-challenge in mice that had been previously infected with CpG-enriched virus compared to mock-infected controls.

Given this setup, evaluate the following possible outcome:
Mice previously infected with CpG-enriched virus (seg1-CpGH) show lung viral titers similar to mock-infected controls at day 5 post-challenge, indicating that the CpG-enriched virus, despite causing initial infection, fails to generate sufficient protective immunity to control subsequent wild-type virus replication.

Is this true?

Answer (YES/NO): NO